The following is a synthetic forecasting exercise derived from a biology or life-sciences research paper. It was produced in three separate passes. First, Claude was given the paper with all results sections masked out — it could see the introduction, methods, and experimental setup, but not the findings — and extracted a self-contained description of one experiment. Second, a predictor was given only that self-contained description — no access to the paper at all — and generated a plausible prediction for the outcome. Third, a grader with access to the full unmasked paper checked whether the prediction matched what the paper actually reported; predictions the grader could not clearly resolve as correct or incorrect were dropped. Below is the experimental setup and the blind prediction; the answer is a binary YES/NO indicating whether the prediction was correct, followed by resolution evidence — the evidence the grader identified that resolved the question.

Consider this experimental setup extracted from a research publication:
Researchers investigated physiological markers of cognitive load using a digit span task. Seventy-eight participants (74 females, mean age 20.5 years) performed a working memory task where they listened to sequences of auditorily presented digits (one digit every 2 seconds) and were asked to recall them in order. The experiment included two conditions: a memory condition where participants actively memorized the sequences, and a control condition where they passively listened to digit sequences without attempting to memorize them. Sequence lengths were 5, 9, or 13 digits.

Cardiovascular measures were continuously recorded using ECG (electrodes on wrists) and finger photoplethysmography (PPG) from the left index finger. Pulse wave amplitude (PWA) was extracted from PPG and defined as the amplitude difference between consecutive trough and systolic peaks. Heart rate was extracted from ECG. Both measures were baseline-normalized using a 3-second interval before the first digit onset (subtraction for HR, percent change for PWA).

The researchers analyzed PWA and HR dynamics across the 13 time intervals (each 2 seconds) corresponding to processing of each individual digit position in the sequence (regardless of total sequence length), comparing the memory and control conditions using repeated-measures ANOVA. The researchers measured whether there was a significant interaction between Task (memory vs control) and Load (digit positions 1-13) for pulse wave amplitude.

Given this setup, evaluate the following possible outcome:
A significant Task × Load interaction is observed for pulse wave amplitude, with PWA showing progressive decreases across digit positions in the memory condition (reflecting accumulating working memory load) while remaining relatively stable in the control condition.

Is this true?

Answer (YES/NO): NO